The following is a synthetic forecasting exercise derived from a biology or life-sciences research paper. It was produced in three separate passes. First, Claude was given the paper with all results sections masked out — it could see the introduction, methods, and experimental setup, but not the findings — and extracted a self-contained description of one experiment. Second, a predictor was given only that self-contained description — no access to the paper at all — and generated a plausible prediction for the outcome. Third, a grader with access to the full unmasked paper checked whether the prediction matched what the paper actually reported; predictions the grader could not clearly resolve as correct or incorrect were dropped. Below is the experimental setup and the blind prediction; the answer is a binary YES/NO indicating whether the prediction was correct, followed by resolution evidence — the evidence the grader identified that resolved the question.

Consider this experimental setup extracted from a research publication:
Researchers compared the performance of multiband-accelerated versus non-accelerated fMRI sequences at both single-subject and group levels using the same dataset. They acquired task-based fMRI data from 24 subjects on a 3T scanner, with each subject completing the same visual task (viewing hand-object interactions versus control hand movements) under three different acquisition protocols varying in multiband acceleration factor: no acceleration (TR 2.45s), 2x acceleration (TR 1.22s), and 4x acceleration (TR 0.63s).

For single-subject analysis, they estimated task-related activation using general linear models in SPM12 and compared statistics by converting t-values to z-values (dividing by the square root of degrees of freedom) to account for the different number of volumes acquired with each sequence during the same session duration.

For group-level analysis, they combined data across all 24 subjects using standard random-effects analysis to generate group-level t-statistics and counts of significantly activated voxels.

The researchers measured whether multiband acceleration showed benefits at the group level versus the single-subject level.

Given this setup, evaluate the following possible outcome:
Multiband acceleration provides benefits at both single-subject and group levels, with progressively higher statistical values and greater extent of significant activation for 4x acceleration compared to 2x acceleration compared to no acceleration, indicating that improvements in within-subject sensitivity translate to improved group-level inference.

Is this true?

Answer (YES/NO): NO